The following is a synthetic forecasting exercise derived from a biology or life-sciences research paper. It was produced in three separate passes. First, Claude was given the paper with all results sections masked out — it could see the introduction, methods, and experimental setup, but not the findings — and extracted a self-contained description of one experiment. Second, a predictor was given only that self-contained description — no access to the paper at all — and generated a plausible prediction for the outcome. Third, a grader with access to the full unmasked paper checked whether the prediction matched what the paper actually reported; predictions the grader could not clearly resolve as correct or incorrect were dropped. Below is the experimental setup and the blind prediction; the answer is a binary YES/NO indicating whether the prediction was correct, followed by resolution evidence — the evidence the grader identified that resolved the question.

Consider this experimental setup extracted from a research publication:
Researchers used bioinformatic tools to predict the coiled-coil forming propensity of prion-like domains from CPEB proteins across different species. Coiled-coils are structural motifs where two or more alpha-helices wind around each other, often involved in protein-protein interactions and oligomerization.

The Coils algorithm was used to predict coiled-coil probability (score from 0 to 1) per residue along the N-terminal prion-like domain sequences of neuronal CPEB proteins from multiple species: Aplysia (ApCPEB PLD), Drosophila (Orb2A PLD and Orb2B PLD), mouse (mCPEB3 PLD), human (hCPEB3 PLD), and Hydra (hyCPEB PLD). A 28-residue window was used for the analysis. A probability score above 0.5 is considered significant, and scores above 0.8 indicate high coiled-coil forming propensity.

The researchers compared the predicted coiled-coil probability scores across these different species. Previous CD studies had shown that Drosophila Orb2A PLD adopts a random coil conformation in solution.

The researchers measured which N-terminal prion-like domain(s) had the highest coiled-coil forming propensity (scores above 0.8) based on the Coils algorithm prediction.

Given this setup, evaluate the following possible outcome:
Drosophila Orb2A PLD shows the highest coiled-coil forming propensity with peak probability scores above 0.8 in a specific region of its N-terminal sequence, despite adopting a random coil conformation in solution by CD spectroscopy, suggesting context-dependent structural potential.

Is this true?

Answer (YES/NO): NO